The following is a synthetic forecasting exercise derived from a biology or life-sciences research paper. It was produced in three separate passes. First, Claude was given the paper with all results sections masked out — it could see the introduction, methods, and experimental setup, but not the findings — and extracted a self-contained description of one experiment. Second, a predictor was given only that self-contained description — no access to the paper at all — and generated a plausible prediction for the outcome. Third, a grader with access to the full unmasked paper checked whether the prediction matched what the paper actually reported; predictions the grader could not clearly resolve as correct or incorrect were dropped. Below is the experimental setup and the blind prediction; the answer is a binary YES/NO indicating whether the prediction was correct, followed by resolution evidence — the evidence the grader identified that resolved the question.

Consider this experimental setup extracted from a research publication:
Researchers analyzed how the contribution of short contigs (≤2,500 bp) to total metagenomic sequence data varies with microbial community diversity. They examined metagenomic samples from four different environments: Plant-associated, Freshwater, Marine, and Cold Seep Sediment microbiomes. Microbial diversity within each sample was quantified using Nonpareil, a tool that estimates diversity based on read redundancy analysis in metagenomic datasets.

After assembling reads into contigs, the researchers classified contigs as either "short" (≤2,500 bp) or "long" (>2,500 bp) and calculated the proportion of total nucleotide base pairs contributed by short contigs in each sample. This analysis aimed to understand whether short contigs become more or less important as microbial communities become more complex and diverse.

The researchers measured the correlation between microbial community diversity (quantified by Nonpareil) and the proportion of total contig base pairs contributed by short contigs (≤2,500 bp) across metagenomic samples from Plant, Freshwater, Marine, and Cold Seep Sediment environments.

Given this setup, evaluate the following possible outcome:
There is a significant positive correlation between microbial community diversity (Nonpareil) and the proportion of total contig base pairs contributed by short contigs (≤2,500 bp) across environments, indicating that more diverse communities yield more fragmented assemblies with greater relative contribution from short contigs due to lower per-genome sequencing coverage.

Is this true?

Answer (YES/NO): YES